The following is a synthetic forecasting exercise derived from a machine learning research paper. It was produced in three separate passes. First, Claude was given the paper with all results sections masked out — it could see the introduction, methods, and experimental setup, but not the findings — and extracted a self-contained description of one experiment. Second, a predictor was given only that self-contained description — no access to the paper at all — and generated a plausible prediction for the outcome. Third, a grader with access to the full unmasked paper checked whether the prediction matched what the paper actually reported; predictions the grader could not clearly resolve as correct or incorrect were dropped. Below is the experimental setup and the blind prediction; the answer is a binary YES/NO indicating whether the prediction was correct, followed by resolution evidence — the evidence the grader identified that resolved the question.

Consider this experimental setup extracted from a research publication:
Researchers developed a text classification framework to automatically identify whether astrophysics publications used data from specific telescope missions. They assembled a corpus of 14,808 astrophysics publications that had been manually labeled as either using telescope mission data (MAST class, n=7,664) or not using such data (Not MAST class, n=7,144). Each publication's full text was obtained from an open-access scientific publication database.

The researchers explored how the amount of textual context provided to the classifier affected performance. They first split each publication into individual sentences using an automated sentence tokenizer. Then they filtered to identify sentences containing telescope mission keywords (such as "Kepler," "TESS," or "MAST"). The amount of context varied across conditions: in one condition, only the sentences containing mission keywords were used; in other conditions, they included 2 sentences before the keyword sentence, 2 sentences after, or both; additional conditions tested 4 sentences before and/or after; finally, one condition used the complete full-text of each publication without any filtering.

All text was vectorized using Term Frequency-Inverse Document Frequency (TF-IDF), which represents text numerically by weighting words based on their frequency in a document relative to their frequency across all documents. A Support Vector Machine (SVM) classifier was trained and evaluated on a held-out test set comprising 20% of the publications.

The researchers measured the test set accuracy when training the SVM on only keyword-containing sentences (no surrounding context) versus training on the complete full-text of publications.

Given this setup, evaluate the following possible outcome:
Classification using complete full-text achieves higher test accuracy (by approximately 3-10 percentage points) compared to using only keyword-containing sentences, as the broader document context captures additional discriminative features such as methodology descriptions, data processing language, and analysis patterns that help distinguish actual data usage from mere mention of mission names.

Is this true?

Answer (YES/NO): NO